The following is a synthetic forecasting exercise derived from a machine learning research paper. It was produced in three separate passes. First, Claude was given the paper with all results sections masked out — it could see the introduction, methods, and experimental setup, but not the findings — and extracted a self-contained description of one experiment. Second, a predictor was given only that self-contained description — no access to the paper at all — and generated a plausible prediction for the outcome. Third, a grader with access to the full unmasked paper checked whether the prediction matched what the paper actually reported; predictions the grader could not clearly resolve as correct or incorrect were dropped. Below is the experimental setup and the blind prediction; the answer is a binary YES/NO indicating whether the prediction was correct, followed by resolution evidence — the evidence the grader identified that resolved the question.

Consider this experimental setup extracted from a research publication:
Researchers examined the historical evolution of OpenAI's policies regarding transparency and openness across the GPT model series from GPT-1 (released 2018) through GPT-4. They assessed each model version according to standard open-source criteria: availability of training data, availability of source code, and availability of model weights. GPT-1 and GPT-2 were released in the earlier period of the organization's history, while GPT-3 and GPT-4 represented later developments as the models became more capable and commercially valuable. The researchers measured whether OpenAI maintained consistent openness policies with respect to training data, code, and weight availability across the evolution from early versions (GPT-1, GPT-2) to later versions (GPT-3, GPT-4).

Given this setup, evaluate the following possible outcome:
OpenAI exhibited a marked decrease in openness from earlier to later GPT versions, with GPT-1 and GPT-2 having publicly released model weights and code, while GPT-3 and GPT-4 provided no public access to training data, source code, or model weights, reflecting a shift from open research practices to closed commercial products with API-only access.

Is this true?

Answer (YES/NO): YES